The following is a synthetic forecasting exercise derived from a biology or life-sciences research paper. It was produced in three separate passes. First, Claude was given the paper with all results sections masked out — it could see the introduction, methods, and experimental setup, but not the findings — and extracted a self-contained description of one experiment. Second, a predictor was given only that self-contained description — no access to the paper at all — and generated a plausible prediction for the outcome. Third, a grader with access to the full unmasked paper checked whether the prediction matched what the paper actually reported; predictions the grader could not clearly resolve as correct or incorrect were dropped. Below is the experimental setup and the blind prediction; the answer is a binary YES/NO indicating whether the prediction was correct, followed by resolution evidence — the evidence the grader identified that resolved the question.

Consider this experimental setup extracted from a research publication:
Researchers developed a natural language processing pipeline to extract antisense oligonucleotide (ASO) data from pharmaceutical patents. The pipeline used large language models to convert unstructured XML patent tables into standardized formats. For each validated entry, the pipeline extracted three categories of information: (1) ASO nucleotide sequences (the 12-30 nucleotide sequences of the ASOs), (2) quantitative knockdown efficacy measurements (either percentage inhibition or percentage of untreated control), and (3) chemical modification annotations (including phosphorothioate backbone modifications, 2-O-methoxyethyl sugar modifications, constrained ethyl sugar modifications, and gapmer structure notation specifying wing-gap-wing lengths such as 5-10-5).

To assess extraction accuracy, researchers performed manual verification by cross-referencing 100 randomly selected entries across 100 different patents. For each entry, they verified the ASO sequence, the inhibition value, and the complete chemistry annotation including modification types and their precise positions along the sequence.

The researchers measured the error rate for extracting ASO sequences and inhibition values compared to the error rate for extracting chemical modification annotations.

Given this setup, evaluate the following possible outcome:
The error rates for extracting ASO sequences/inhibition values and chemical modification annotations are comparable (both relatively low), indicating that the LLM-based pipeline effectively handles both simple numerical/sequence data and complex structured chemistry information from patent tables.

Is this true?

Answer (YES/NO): NO